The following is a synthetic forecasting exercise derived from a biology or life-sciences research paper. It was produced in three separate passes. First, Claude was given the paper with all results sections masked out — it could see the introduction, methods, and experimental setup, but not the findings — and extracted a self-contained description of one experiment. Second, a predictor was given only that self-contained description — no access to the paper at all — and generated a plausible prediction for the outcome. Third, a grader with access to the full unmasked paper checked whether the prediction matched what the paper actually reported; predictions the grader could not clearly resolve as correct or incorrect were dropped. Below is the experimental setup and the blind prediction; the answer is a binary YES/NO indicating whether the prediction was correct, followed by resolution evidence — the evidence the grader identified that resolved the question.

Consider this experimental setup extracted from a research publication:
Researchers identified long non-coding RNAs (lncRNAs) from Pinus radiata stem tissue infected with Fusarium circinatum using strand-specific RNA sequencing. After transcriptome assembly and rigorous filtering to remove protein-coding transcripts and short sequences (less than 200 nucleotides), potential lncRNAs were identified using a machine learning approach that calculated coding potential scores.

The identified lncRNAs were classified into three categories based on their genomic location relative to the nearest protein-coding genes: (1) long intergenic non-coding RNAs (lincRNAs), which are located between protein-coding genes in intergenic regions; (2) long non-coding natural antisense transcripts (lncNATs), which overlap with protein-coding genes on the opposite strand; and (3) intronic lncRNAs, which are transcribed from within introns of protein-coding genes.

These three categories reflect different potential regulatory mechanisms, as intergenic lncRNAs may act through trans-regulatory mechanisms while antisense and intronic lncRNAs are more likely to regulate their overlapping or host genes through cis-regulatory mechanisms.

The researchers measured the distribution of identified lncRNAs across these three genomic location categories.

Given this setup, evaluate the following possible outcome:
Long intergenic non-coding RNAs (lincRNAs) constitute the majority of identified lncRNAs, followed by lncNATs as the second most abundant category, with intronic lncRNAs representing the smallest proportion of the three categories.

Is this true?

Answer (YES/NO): YES